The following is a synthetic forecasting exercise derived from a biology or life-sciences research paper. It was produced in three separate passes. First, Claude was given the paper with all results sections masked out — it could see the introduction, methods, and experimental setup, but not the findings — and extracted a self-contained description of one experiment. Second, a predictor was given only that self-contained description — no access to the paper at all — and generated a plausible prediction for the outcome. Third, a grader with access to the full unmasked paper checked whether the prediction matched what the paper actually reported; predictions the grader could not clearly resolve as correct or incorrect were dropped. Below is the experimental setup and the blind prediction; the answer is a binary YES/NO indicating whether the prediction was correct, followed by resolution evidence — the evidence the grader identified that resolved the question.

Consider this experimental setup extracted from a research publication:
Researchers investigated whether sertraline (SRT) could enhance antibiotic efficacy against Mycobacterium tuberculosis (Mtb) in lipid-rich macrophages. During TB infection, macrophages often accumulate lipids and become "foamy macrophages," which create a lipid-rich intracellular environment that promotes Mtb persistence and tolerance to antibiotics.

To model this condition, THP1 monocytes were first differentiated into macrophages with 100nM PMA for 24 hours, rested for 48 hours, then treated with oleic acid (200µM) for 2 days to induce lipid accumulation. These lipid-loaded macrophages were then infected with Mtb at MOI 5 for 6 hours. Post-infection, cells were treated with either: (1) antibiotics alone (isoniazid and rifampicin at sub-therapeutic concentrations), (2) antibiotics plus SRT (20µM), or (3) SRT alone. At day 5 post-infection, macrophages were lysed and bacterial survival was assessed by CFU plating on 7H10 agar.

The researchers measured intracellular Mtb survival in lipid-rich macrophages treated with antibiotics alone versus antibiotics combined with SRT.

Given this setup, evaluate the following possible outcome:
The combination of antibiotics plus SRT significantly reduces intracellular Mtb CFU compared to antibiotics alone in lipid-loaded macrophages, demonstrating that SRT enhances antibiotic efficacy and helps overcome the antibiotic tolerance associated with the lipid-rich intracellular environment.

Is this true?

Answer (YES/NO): YES